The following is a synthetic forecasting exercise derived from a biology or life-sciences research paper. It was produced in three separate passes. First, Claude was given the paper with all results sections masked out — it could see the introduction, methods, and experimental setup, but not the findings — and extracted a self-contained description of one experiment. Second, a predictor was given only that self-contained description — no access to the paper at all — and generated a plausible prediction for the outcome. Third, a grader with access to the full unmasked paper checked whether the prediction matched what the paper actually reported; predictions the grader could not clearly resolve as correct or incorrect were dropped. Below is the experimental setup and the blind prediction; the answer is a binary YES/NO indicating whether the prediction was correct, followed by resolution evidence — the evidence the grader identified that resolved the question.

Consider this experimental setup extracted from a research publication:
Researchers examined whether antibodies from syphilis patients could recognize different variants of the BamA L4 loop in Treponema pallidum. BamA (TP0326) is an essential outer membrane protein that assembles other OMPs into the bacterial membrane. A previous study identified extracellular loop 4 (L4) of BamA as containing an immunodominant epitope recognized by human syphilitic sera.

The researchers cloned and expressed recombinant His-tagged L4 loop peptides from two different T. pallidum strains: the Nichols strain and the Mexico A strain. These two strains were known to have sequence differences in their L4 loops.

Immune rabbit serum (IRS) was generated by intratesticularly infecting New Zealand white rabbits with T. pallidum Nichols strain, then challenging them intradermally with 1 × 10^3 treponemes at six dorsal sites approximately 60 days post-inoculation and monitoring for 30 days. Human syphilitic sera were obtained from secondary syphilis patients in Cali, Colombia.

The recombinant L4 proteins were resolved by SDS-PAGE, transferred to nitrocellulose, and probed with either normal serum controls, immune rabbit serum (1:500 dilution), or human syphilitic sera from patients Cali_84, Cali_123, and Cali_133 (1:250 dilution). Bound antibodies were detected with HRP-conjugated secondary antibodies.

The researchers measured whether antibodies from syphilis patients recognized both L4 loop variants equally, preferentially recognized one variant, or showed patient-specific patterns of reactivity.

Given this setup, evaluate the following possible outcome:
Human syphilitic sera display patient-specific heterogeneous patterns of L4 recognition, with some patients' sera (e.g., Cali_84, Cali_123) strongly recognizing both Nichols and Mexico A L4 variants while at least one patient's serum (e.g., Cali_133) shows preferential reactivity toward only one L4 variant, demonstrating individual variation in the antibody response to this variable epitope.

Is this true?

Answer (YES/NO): NO